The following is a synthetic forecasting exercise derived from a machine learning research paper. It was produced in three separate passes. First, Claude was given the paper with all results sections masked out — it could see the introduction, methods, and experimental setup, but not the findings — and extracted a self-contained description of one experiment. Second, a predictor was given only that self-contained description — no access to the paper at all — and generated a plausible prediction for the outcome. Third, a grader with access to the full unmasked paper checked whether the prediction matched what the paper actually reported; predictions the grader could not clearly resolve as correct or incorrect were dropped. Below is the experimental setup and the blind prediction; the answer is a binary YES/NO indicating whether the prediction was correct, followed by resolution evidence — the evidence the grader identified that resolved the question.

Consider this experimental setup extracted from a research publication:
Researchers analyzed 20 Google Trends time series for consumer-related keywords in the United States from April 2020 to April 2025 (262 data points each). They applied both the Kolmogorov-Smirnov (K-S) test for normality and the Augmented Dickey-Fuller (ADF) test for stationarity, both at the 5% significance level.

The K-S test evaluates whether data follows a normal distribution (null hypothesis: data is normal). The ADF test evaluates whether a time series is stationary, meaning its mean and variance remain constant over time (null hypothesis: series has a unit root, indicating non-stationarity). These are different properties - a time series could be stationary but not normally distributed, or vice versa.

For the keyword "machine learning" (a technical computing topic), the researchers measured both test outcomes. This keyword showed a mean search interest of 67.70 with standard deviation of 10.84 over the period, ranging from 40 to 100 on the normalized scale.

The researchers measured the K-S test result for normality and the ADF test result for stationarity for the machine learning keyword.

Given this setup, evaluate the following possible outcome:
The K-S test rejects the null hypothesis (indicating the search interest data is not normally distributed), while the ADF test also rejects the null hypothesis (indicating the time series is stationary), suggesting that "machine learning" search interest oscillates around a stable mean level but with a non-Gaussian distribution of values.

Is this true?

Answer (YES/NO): NO